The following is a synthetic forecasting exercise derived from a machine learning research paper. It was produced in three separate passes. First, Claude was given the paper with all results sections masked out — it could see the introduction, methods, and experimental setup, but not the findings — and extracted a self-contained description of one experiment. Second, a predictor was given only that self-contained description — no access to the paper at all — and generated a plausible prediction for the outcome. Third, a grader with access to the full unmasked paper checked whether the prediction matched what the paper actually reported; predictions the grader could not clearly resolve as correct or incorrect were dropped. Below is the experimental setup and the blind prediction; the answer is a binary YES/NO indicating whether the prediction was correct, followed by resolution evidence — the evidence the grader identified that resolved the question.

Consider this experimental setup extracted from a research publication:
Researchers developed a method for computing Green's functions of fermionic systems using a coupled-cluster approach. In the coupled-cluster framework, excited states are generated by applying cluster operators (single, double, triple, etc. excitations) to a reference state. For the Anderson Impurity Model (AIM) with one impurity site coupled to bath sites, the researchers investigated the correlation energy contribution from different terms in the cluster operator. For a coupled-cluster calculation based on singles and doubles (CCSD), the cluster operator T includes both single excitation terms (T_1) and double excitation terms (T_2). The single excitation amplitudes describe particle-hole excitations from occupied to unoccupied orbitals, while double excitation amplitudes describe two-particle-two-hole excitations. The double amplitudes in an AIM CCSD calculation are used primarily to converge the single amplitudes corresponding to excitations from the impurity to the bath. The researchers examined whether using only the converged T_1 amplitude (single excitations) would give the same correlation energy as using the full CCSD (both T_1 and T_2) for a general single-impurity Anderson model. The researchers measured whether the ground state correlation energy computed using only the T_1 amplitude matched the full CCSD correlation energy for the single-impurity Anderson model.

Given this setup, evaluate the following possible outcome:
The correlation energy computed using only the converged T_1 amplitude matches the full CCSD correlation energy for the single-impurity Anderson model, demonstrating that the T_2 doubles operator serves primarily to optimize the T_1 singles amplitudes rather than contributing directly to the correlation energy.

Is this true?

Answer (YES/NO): YES